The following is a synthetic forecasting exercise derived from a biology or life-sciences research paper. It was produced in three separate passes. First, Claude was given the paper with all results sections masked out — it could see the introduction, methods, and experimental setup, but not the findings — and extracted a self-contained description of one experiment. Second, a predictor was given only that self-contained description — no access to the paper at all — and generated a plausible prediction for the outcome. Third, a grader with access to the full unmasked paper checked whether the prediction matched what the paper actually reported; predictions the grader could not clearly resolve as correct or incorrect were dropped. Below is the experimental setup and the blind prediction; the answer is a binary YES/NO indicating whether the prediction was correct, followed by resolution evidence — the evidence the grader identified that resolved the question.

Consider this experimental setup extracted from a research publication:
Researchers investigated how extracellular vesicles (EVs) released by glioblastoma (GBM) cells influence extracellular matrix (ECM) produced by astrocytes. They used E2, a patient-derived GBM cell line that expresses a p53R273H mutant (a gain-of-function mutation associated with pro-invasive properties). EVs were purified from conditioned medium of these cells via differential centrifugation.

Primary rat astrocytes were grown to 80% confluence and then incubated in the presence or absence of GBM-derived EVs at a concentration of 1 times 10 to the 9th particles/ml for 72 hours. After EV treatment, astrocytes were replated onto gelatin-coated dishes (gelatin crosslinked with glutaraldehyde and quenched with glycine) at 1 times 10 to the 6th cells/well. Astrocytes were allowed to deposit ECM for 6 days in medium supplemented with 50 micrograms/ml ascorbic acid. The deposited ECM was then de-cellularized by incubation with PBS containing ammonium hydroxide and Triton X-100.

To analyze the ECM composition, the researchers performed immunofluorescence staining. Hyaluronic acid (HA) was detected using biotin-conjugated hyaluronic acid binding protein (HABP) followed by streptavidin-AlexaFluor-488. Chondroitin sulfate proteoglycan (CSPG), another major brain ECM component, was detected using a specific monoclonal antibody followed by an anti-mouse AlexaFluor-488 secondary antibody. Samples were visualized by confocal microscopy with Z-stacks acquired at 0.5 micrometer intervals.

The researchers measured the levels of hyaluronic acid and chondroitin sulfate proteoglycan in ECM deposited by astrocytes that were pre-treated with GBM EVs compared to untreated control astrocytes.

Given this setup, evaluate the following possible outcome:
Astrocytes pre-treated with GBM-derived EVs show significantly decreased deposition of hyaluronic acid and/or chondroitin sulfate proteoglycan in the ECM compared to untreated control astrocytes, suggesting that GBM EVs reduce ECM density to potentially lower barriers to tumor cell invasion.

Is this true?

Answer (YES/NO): NO